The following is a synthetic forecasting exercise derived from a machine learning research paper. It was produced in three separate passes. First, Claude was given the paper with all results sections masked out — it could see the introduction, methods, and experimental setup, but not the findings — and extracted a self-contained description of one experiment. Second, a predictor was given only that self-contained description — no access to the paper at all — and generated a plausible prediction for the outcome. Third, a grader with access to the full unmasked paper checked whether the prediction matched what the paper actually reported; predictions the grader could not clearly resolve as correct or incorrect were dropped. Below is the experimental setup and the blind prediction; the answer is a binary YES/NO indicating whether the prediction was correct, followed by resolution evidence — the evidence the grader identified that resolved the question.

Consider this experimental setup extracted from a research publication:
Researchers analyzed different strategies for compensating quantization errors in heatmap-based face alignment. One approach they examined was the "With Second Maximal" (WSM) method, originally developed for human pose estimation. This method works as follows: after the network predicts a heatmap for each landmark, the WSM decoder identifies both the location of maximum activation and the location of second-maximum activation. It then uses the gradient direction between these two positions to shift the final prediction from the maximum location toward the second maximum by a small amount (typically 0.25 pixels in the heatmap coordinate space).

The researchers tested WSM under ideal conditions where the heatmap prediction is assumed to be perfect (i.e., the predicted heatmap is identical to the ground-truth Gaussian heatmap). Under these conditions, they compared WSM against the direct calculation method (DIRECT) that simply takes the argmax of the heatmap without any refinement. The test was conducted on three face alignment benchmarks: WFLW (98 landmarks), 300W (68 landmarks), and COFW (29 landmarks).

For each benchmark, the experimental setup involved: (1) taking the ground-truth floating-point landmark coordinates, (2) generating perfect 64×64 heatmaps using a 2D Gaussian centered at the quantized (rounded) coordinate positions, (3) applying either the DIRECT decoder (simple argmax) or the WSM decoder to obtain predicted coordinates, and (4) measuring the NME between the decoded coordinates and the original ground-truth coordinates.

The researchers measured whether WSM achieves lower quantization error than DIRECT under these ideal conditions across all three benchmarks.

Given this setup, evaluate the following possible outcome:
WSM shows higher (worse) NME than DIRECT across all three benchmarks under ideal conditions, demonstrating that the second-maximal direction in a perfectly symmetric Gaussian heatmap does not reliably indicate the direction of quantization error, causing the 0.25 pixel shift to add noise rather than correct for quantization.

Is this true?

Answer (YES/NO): NO